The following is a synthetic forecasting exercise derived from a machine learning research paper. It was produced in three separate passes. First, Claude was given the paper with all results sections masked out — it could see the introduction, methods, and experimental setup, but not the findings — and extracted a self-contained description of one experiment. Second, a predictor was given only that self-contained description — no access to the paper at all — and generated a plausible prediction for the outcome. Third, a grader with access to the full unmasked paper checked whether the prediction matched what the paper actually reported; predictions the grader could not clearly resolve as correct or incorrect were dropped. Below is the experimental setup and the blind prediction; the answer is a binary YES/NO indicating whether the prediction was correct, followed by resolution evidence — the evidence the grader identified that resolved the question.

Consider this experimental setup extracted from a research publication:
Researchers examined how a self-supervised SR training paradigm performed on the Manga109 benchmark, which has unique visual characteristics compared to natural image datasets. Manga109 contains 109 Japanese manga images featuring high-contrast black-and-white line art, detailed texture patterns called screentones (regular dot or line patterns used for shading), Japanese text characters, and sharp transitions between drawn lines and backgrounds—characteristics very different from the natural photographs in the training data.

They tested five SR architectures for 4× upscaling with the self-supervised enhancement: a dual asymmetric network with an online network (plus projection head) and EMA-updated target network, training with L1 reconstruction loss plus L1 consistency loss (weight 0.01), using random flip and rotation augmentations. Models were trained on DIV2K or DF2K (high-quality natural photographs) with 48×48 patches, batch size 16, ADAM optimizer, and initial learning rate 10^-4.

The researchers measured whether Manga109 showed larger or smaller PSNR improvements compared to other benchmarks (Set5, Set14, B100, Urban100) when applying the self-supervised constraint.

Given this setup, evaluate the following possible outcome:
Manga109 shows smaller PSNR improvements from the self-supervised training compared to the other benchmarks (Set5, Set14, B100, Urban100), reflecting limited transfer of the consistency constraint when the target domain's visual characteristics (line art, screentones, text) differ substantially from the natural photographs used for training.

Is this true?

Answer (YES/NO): NO